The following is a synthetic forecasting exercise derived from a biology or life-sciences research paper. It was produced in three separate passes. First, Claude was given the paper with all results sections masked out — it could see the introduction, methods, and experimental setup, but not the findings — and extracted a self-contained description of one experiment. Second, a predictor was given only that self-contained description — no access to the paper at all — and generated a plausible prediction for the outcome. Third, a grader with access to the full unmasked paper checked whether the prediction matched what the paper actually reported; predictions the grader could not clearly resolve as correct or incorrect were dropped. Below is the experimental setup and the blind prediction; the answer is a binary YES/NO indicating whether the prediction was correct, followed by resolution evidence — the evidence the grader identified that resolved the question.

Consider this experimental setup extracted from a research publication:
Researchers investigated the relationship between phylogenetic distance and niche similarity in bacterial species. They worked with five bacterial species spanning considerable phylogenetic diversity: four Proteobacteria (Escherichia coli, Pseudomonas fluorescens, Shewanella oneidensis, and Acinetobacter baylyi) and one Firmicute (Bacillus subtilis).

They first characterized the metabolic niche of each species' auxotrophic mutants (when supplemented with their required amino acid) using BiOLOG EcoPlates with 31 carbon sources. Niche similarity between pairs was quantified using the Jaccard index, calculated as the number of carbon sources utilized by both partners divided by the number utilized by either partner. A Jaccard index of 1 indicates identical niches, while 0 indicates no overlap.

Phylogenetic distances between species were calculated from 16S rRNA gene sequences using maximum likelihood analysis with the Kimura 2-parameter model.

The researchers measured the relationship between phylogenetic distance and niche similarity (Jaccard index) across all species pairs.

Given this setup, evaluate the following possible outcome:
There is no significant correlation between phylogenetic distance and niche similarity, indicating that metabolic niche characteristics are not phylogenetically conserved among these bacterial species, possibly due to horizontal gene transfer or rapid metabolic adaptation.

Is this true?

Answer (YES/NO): NO